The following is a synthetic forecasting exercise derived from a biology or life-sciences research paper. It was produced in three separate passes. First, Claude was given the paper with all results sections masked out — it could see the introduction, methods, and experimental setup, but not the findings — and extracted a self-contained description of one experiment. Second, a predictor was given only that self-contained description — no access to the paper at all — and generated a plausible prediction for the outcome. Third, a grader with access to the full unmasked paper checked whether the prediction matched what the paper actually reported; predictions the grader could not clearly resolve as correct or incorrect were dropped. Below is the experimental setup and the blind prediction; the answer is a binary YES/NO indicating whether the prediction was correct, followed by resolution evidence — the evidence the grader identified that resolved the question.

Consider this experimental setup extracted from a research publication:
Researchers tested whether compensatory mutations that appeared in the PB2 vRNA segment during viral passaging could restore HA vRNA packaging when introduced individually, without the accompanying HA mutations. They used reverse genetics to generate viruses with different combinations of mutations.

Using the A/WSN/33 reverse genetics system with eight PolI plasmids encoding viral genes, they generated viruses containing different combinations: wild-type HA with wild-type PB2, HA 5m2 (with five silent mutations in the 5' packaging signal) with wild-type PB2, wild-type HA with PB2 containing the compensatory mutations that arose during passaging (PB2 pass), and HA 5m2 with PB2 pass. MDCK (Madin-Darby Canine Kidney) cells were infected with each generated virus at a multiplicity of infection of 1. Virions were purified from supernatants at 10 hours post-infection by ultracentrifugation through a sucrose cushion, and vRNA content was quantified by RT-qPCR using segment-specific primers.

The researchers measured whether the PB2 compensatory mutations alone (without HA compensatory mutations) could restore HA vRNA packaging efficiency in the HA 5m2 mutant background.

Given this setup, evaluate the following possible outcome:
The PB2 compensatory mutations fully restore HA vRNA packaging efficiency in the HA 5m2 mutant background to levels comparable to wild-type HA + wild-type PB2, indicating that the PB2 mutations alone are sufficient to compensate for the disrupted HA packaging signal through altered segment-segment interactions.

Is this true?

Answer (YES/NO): NO